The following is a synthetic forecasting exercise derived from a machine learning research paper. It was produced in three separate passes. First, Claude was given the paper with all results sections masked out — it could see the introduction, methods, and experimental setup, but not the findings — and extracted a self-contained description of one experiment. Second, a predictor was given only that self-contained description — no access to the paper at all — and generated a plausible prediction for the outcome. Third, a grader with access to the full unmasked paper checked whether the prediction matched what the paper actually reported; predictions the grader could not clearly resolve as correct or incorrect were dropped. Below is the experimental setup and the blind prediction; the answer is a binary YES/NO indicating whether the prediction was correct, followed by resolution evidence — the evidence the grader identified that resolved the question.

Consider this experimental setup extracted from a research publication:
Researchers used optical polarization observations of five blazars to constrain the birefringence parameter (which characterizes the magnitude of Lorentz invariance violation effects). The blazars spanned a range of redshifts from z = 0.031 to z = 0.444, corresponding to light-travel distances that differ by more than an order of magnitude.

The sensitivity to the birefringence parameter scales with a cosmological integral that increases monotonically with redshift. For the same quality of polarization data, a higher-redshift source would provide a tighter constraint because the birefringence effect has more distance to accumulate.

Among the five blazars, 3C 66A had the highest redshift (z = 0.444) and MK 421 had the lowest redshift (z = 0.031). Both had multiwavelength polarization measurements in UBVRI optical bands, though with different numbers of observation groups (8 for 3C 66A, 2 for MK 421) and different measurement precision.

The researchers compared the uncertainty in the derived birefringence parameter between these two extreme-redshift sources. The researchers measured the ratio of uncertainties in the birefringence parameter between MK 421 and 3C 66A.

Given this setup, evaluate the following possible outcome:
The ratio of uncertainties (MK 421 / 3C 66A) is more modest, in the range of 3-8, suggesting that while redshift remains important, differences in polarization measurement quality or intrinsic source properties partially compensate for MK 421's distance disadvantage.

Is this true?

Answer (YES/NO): NO